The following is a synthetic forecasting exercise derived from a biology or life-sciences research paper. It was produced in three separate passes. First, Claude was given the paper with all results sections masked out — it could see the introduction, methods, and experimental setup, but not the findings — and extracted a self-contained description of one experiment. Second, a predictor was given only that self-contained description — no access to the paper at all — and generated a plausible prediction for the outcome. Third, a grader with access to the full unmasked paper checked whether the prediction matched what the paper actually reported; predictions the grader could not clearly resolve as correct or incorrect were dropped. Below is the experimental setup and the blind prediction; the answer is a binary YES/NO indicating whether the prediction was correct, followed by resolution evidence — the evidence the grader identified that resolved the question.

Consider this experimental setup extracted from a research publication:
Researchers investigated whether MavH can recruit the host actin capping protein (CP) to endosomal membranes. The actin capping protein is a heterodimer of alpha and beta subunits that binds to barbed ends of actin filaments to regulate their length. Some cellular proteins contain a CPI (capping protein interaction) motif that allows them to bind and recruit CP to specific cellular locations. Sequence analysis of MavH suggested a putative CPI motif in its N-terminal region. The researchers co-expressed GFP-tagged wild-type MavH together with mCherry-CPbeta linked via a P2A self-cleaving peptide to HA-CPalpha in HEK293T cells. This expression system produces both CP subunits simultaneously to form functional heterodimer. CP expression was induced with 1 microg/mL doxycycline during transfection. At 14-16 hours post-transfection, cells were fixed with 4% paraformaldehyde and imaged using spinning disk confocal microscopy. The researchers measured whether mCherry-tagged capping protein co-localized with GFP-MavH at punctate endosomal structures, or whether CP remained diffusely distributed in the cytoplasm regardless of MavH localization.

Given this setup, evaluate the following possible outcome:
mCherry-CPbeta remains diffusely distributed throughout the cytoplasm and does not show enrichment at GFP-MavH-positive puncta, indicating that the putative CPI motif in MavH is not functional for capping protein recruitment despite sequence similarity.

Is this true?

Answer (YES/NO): NO